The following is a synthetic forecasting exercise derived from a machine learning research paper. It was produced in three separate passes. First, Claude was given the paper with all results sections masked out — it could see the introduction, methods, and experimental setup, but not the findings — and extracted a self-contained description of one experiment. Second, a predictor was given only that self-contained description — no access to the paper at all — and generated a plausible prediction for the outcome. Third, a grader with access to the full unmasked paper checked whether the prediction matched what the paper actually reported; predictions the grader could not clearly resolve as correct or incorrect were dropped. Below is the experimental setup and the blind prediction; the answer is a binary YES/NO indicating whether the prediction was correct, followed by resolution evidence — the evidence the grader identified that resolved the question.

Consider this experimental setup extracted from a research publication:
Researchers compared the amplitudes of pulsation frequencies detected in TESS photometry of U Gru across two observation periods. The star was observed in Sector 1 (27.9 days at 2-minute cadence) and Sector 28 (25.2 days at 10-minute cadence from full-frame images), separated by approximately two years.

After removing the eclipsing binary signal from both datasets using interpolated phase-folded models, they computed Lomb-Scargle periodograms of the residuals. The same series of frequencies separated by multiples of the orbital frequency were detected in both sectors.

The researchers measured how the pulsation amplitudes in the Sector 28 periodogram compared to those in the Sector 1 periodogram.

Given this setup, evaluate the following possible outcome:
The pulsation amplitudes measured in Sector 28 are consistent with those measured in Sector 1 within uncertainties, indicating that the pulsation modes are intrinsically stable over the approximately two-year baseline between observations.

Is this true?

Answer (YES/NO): NO